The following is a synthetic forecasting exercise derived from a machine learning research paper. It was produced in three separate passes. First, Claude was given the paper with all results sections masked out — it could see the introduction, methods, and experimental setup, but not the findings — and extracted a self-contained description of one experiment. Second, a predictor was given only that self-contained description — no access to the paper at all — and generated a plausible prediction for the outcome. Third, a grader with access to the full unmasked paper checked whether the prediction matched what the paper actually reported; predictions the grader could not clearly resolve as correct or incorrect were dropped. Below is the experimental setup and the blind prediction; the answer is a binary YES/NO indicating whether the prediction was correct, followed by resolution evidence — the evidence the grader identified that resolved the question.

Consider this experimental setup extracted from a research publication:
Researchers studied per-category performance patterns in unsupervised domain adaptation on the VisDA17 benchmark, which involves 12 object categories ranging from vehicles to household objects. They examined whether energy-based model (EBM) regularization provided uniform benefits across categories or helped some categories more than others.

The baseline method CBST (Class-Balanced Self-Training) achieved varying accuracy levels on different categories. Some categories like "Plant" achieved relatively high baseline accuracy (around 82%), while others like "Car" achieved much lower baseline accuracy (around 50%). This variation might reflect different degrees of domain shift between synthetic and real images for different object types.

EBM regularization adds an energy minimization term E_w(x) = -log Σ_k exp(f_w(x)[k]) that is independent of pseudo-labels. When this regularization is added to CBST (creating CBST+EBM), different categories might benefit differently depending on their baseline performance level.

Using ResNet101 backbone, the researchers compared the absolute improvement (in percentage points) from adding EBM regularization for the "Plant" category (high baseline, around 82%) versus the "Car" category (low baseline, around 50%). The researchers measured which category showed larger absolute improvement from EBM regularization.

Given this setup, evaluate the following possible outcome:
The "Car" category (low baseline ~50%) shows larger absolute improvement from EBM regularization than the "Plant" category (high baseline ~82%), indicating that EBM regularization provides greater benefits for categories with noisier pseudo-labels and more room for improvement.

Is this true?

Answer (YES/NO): YES